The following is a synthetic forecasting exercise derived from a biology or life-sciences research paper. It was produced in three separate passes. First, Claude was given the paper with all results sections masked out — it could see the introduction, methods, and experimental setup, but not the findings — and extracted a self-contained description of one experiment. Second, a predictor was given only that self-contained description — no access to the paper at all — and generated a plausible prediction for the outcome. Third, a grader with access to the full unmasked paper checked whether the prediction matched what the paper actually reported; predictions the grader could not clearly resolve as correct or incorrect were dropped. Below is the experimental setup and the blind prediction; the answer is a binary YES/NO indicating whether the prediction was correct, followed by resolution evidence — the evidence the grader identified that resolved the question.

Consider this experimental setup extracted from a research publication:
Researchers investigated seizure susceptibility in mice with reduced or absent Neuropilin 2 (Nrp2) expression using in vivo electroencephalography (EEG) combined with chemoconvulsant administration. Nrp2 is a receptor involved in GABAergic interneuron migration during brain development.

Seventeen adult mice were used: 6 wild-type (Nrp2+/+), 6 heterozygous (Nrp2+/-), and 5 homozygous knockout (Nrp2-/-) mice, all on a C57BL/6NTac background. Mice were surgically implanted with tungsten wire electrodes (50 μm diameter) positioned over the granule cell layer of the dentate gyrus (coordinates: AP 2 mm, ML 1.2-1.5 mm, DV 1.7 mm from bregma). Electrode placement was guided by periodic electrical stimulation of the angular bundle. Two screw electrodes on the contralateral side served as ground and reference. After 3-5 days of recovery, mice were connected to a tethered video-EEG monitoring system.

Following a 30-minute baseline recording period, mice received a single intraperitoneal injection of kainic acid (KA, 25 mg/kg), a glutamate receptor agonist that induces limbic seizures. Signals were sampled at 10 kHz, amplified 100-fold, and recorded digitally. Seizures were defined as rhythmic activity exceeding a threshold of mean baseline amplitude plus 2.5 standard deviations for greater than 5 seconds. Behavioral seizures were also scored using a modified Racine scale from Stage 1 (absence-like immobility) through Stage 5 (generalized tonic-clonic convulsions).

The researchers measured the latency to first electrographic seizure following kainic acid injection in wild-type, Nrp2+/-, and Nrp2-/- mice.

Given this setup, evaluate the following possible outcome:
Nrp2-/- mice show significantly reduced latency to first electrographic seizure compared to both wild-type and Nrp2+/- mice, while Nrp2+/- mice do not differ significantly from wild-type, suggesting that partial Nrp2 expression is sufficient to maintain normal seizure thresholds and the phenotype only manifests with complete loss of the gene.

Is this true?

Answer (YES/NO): YES